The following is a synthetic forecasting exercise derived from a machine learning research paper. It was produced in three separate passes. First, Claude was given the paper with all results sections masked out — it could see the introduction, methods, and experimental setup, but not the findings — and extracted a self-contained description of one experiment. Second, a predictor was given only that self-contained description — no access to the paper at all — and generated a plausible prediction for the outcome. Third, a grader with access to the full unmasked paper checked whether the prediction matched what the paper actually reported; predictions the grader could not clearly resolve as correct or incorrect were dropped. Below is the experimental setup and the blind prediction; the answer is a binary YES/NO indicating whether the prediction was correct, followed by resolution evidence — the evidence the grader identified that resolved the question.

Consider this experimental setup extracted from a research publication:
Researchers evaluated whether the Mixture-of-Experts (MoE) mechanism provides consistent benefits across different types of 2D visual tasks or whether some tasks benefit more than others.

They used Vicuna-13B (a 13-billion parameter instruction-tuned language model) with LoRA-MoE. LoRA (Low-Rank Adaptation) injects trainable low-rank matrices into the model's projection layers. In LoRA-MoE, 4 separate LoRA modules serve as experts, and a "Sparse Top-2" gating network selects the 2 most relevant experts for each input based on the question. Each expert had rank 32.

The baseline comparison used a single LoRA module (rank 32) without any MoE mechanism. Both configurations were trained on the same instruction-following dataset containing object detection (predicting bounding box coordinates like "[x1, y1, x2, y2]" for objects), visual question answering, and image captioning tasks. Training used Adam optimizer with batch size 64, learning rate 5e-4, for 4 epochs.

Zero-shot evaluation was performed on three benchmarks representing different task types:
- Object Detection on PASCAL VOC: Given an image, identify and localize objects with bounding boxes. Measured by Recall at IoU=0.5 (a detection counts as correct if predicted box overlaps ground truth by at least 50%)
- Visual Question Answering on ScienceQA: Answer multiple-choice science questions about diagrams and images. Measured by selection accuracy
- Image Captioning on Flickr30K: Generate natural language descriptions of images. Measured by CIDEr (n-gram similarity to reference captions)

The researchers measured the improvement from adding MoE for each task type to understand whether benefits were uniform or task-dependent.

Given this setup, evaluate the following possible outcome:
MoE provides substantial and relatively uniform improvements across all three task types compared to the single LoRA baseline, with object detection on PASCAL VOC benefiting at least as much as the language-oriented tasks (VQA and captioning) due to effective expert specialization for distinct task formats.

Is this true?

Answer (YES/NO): NO